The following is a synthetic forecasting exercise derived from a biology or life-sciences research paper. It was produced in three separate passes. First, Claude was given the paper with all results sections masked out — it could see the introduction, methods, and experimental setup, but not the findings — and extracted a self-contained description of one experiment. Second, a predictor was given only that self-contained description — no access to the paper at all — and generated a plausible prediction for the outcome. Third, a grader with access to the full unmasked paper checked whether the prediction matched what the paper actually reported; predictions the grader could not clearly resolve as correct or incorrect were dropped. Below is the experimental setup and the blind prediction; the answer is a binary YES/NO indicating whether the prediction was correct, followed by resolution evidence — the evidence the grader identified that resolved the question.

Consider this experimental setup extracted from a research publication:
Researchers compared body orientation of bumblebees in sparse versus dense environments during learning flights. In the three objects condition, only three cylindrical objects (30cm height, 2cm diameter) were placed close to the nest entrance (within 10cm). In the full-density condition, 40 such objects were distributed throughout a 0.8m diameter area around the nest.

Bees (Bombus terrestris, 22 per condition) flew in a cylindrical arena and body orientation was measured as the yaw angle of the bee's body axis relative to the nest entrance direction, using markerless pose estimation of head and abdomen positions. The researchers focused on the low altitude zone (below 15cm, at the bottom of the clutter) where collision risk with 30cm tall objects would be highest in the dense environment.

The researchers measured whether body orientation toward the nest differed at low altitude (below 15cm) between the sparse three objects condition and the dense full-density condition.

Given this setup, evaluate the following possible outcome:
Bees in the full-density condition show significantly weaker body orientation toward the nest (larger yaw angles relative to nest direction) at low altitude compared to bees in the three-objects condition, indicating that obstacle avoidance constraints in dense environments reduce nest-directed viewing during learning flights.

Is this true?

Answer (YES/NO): NO